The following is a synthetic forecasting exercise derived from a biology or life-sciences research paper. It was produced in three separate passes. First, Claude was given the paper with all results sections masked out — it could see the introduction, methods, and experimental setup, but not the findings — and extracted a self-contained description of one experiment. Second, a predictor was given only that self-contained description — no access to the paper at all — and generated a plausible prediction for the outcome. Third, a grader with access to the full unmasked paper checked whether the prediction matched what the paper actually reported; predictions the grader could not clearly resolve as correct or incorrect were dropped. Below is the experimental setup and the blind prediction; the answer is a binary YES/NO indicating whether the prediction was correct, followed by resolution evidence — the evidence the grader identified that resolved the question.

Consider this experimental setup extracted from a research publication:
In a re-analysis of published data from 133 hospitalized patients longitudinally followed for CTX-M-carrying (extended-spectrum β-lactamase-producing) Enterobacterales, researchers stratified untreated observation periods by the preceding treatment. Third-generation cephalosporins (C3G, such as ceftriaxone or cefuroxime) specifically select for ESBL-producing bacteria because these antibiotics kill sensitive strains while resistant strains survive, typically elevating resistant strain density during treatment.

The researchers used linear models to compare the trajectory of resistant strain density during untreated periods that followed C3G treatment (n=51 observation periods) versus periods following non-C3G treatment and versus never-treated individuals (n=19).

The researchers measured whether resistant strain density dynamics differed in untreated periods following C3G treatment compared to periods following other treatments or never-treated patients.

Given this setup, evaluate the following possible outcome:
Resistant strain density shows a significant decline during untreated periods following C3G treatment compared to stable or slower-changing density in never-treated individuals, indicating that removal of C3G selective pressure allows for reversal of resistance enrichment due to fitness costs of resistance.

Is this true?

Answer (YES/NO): YES